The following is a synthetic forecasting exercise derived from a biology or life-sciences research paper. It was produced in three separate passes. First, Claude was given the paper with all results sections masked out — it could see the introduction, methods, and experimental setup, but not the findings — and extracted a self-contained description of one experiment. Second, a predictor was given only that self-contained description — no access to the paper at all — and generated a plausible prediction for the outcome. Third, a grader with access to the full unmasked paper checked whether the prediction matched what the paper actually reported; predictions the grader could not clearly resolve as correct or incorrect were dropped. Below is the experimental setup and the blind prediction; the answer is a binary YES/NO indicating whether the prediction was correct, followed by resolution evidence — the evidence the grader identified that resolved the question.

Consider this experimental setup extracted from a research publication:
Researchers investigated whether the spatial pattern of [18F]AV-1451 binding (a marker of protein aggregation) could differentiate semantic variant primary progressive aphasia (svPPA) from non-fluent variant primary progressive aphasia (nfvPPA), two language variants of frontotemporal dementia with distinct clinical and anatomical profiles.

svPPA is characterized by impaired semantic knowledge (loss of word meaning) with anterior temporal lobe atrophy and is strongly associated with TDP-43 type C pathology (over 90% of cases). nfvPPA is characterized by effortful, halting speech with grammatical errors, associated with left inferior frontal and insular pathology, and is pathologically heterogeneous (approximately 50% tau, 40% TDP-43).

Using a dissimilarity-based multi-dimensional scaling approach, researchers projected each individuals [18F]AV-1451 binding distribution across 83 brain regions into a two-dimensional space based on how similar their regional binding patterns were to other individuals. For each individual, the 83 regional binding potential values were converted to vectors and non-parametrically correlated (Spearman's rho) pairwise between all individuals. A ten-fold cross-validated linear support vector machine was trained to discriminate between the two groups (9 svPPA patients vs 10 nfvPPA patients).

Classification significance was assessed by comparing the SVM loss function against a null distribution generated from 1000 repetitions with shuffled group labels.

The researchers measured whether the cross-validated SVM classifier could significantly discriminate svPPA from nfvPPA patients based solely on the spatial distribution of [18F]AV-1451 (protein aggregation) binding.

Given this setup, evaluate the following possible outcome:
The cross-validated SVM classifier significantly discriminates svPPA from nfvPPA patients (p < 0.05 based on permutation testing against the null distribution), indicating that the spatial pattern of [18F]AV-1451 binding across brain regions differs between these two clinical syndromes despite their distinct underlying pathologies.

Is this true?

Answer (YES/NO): YES